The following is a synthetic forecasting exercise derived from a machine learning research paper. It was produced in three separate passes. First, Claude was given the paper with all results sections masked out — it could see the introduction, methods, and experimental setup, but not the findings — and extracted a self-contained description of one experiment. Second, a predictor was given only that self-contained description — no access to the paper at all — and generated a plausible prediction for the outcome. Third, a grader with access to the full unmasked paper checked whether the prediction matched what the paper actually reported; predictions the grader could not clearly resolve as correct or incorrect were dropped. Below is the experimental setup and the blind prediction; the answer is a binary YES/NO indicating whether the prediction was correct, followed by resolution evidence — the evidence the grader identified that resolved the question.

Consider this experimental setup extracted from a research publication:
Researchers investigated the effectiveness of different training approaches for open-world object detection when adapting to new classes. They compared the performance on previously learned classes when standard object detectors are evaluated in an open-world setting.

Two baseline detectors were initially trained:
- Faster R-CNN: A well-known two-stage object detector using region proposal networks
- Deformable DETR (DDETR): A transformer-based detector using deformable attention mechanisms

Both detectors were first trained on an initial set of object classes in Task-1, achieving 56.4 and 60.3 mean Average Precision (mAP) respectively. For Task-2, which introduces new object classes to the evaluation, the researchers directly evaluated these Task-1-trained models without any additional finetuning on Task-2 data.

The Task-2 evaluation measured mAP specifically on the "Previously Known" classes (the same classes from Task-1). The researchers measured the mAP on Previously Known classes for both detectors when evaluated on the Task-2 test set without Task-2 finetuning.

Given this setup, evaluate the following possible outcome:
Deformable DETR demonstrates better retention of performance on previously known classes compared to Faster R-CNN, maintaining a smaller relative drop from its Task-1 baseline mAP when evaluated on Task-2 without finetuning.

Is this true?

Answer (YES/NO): YES